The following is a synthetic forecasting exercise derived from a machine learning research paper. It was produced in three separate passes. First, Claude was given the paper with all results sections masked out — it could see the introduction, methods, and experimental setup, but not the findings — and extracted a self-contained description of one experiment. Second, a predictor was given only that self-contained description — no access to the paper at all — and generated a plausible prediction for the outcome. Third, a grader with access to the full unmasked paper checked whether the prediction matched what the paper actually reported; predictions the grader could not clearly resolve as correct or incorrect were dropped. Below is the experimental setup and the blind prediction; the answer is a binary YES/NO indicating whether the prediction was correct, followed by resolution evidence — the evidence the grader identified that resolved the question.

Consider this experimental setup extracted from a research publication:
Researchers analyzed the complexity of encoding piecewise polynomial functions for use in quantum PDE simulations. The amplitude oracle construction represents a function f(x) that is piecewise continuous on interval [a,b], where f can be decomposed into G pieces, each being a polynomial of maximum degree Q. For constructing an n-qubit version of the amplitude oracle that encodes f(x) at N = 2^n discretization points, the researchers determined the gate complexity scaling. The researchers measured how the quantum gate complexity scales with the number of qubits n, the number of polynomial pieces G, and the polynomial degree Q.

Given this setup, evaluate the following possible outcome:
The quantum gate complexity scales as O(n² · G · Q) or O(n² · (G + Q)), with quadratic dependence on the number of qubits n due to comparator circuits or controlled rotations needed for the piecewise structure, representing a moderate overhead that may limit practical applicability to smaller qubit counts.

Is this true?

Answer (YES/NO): NO